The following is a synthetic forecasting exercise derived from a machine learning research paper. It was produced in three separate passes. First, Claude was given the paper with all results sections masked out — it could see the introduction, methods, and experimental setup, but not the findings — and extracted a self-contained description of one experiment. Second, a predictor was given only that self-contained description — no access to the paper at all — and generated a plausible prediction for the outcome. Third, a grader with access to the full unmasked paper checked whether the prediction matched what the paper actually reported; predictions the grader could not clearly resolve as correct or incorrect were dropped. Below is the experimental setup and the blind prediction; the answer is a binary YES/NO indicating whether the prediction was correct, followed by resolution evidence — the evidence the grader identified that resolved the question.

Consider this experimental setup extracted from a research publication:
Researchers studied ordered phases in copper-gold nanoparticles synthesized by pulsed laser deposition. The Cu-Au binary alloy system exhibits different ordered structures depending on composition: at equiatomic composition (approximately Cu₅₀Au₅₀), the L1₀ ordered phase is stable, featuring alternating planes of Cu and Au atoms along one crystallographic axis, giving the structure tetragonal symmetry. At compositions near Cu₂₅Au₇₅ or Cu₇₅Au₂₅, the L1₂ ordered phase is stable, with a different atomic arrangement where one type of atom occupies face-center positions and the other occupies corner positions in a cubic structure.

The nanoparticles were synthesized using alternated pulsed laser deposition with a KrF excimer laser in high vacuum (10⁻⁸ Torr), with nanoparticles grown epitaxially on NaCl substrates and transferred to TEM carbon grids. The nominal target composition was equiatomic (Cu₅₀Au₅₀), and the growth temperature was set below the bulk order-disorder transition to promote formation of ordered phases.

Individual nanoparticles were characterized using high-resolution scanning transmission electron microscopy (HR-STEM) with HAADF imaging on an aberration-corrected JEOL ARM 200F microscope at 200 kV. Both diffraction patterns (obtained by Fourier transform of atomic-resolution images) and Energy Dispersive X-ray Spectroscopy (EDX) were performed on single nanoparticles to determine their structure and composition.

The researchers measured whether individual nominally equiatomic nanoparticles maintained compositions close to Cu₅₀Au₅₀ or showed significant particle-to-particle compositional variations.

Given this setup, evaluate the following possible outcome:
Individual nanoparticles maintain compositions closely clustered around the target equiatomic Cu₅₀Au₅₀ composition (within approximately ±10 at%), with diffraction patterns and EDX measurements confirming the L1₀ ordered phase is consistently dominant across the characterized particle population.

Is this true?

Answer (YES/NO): NO